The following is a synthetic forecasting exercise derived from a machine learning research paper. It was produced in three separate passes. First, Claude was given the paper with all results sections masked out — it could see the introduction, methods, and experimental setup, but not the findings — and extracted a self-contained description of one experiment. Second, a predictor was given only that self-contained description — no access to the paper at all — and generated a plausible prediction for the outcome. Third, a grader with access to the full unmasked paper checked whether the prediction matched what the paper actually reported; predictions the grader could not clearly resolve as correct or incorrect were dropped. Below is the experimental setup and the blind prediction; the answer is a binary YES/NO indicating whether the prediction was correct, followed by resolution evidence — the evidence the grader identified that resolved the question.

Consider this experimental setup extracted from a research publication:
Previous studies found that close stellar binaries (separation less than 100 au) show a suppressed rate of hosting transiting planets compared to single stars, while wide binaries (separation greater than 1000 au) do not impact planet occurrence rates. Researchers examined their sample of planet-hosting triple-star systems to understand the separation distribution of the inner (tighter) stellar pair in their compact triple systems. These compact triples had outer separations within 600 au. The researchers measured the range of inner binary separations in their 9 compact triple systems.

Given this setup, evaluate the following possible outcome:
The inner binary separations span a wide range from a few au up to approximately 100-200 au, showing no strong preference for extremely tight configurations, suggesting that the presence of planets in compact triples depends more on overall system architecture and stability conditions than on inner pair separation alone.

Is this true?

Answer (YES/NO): NO